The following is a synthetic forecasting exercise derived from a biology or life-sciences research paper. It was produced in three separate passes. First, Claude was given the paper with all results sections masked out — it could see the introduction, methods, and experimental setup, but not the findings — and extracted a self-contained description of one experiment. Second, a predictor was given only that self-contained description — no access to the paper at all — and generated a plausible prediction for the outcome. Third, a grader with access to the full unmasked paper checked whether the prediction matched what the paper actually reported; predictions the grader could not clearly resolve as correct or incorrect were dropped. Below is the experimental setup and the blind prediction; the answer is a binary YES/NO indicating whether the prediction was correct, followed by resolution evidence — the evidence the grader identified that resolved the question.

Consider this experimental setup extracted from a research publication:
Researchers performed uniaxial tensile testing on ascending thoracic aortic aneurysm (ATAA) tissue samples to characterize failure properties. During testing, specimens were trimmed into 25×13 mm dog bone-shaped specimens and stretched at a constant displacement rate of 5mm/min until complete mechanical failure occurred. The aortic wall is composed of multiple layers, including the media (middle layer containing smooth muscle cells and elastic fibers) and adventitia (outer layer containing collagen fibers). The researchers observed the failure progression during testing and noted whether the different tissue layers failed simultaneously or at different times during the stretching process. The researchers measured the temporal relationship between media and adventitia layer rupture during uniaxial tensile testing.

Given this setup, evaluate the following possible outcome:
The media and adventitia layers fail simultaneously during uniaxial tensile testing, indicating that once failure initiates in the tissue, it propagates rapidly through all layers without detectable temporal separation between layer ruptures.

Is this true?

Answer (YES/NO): NO